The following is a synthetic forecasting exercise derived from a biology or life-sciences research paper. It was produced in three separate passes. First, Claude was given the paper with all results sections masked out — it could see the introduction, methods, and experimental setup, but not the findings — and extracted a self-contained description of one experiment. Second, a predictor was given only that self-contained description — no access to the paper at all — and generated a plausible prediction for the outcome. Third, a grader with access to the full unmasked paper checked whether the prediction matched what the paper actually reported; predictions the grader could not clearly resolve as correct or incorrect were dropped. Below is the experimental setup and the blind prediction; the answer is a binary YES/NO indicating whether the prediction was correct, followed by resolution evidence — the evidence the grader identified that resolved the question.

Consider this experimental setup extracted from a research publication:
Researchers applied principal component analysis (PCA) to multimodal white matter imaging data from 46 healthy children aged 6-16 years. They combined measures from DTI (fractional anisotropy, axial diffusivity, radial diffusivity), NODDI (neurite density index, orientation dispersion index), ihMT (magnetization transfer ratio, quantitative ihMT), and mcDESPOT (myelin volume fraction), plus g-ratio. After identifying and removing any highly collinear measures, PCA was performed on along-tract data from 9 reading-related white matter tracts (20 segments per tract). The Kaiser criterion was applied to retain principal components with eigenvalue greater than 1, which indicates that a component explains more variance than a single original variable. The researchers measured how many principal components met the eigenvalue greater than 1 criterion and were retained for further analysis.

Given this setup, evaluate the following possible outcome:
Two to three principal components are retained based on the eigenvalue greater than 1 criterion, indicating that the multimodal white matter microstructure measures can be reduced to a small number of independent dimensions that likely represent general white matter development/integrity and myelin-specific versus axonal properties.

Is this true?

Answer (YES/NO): YES